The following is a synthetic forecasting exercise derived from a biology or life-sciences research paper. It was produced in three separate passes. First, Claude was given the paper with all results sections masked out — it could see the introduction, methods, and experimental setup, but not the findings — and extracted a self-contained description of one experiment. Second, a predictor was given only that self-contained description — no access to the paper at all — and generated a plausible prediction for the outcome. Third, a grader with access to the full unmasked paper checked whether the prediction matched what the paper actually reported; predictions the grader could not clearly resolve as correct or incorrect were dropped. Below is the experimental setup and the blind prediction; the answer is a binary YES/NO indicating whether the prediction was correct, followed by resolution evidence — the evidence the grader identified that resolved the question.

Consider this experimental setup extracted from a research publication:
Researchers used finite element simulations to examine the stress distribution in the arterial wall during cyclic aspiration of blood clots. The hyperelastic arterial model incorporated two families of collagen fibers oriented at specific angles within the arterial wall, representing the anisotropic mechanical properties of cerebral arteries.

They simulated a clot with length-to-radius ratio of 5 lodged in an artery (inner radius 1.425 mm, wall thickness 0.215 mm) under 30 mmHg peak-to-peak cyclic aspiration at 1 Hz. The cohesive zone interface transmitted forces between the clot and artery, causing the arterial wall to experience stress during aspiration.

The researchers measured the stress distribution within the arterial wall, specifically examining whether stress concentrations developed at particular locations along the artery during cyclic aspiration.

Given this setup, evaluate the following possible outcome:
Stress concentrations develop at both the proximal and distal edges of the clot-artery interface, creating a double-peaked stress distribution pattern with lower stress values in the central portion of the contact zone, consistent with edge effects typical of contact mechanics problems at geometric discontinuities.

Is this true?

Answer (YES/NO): NO